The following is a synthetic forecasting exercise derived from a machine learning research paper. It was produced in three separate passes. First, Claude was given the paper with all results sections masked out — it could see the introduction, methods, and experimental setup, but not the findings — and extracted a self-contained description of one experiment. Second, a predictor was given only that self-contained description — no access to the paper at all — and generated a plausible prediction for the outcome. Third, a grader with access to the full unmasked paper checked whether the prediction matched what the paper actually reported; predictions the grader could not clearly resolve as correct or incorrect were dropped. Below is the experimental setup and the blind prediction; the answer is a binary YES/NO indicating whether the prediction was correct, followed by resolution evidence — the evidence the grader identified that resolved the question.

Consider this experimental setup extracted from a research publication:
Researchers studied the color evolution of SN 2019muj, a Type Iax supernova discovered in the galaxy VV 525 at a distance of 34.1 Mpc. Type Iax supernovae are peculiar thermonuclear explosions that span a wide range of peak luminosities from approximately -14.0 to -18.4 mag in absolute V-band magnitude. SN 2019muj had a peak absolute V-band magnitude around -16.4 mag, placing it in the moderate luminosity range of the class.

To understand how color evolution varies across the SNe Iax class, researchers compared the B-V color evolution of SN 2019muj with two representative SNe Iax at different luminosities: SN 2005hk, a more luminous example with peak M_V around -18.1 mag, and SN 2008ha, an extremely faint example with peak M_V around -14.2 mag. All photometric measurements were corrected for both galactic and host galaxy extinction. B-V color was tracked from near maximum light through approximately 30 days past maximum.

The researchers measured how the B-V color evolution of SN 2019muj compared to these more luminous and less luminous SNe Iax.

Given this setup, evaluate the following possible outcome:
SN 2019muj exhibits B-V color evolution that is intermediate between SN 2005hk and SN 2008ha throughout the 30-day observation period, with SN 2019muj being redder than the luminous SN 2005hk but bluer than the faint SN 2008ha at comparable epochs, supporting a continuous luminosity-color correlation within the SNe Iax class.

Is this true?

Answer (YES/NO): NO